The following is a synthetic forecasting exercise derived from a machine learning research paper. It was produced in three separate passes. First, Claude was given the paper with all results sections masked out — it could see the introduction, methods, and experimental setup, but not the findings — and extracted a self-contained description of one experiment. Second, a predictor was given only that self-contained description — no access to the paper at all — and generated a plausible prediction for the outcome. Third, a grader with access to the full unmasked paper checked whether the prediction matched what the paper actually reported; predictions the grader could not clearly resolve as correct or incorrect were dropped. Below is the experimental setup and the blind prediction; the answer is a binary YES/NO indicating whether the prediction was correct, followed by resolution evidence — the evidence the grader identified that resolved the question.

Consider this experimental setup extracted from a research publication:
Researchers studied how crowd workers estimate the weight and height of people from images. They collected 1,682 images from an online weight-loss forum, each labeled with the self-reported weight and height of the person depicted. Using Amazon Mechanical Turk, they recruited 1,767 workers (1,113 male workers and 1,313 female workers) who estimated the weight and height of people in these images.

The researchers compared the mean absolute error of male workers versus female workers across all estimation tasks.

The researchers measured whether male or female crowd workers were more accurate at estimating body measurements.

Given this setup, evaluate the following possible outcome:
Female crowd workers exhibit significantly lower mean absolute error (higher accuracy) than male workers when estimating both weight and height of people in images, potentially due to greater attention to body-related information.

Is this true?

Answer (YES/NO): NO